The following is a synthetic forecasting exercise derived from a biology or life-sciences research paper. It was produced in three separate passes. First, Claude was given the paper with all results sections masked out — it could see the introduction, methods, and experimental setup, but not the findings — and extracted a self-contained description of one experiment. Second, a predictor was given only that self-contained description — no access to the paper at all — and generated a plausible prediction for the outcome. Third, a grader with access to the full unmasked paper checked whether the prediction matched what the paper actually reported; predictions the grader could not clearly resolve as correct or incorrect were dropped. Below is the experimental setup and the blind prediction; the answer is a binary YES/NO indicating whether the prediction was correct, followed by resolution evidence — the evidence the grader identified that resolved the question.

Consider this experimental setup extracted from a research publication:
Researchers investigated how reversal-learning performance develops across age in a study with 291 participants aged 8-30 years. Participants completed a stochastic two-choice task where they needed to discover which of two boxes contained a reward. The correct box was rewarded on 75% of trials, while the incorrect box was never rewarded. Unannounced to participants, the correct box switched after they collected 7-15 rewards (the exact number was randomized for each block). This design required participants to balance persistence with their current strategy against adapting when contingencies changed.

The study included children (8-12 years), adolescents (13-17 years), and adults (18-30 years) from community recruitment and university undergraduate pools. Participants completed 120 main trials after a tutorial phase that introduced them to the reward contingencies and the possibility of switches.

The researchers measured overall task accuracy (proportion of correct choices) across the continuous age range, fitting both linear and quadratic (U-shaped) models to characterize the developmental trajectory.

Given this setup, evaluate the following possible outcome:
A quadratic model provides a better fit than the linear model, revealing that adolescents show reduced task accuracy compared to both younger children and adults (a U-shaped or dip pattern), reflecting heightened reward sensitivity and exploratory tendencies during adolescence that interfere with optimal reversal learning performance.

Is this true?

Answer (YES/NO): NO